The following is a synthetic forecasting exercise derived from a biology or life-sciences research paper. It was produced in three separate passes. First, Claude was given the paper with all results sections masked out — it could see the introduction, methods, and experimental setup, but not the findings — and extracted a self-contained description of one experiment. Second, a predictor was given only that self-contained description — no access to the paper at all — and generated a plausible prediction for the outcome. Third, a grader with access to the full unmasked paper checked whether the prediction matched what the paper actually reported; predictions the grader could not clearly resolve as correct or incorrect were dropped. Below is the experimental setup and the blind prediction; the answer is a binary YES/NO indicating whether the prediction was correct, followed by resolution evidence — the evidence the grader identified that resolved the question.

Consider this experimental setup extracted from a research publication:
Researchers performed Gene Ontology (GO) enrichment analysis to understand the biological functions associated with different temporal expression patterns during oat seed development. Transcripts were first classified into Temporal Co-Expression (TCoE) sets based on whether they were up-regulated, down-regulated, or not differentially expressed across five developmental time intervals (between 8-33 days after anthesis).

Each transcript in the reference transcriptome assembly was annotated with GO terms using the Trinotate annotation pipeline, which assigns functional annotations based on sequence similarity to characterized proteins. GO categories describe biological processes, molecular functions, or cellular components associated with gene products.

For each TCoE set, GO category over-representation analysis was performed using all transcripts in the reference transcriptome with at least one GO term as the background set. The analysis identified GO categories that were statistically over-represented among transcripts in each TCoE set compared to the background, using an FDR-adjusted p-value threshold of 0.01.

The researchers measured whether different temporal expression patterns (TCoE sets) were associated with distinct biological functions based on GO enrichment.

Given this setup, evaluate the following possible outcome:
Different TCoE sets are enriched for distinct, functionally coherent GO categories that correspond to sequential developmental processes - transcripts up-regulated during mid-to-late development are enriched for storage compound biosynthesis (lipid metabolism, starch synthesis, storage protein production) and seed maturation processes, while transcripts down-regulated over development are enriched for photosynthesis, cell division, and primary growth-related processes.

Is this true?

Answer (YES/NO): NO